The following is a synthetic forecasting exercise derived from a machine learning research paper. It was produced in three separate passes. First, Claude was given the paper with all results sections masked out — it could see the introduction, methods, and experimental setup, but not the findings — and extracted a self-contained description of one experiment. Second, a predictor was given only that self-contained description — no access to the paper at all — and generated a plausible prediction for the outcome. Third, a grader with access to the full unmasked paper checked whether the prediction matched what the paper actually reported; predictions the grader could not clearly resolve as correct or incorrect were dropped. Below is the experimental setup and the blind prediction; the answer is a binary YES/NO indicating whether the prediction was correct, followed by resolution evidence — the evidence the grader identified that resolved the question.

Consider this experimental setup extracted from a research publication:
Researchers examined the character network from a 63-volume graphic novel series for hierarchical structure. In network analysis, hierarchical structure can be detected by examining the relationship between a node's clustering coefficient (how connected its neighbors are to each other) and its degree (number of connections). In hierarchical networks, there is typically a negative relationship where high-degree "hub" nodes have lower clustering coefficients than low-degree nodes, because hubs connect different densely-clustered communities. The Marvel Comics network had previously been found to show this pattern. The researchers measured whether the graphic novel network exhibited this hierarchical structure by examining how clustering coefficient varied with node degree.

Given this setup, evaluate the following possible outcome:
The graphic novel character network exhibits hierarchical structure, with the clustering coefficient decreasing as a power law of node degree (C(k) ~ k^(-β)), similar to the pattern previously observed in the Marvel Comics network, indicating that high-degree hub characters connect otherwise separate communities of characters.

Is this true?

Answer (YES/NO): YES